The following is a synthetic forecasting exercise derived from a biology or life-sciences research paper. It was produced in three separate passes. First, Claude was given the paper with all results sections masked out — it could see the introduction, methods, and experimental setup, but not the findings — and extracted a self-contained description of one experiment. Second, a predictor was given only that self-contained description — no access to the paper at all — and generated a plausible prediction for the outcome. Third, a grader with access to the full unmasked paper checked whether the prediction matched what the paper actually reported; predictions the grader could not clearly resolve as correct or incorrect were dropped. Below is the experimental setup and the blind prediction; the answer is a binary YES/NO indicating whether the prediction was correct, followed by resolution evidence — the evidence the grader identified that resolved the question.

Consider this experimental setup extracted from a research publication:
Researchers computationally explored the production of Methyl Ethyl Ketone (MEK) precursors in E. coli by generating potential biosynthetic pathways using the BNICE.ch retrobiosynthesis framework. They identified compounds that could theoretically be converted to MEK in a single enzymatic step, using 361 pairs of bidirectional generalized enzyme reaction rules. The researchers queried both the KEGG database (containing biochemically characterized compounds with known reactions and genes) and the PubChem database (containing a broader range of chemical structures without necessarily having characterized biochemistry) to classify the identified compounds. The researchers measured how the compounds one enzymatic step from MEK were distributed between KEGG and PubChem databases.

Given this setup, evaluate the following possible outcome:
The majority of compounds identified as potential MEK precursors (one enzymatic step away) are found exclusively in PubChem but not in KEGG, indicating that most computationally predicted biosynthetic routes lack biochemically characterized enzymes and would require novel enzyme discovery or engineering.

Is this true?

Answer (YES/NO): YES